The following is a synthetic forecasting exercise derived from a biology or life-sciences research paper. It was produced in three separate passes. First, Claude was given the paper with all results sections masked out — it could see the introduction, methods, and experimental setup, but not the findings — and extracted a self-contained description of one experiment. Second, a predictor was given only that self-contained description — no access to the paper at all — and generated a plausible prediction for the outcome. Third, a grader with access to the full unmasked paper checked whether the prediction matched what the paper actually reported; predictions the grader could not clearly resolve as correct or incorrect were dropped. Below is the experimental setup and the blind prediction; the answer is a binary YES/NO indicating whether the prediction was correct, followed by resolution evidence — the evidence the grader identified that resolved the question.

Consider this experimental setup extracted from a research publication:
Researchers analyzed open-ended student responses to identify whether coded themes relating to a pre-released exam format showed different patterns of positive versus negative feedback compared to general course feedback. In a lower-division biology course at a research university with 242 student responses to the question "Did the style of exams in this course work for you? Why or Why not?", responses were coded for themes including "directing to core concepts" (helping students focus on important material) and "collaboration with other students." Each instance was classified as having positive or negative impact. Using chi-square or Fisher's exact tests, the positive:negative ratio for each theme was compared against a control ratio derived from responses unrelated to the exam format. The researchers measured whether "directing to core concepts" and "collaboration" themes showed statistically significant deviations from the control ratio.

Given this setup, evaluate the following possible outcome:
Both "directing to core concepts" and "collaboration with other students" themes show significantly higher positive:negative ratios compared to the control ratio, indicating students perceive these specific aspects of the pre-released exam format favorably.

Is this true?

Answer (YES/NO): NO